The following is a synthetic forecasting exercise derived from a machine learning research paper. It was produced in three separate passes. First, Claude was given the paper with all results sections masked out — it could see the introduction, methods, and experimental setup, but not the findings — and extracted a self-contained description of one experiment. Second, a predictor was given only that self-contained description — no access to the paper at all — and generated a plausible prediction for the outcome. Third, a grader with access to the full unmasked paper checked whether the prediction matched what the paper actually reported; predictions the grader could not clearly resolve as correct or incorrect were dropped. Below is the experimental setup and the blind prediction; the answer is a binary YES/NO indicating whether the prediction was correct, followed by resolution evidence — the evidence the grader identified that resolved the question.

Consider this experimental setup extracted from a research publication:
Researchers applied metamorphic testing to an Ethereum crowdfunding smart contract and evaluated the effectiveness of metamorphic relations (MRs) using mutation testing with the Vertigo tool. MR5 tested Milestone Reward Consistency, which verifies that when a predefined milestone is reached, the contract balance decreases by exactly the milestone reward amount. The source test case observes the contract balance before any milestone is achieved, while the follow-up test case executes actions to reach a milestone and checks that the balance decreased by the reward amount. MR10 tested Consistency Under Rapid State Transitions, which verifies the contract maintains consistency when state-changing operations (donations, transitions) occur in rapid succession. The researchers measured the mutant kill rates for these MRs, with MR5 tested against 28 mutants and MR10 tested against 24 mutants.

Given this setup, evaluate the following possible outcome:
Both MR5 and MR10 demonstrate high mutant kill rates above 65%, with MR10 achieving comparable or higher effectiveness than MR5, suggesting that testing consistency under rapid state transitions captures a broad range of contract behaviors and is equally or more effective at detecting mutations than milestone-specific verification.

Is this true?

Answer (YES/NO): NO